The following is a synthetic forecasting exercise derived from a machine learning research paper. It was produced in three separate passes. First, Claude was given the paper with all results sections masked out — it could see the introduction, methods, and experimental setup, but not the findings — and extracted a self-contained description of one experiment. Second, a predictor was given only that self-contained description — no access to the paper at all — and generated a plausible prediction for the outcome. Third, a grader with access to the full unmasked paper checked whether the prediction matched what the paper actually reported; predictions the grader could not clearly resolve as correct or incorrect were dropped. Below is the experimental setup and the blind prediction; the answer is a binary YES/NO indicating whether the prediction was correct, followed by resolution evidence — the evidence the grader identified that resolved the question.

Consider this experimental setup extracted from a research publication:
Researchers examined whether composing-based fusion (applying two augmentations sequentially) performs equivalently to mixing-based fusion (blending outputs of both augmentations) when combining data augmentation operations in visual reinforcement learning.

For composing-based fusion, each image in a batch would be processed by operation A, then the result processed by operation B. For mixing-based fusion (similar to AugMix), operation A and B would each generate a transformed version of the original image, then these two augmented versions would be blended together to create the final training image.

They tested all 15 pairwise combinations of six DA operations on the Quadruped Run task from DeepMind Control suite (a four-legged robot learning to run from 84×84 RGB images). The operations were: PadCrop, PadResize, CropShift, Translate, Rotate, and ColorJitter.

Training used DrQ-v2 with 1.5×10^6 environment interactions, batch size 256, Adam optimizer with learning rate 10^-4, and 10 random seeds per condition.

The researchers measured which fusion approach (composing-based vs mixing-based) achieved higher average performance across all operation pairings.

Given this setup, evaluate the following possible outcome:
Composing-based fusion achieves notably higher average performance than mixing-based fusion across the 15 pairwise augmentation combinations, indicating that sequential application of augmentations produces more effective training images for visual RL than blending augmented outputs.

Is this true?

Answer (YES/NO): YES